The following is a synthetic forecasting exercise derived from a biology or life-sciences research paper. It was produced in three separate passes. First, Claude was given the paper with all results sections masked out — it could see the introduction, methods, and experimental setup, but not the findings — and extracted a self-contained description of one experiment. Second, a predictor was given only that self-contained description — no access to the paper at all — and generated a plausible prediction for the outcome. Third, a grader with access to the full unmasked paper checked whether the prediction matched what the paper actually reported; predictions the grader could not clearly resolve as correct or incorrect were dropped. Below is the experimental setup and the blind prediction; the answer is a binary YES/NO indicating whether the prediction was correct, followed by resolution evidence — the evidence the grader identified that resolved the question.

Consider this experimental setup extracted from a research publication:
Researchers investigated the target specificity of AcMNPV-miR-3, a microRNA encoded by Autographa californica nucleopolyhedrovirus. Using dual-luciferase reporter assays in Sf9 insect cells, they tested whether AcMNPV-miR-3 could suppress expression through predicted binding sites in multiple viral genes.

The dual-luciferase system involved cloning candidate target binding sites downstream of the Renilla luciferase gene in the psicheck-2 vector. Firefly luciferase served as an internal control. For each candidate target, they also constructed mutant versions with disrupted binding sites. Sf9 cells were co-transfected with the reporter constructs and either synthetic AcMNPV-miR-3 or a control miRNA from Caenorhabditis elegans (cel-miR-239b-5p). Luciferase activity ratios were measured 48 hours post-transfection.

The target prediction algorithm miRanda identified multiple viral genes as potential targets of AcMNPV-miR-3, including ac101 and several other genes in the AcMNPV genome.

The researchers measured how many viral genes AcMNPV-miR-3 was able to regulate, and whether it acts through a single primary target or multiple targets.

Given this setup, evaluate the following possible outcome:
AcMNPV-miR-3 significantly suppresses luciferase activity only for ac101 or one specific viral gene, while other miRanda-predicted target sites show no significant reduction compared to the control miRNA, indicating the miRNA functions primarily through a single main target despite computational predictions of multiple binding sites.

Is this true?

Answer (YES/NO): NO